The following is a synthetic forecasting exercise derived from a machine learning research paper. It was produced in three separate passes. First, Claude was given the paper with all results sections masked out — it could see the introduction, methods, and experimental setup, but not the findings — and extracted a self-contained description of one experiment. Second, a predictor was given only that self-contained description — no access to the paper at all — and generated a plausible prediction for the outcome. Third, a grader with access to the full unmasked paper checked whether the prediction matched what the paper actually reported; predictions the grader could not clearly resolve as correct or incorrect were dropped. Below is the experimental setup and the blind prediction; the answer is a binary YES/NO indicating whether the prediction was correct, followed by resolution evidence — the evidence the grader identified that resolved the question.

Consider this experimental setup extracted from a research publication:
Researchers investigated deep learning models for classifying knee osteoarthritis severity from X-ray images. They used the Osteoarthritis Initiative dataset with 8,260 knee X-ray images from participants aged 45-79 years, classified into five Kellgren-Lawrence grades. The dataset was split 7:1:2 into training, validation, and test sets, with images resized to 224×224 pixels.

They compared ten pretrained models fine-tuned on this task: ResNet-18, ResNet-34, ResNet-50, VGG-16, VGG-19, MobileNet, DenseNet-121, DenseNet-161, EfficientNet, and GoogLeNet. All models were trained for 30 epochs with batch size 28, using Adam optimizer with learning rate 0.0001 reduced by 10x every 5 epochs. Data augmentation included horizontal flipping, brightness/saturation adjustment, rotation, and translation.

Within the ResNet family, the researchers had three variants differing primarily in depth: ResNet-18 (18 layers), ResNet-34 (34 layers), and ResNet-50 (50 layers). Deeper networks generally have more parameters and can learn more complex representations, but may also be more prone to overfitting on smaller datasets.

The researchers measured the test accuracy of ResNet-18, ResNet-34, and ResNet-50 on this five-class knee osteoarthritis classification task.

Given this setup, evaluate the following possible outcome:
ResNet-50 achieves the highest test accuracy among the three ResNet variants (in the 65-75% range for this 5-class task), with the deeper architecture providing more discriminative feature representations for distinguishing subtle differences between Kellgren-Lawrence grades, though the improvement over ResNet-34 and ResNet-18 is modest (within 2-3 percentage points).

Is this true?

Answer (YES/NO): NO